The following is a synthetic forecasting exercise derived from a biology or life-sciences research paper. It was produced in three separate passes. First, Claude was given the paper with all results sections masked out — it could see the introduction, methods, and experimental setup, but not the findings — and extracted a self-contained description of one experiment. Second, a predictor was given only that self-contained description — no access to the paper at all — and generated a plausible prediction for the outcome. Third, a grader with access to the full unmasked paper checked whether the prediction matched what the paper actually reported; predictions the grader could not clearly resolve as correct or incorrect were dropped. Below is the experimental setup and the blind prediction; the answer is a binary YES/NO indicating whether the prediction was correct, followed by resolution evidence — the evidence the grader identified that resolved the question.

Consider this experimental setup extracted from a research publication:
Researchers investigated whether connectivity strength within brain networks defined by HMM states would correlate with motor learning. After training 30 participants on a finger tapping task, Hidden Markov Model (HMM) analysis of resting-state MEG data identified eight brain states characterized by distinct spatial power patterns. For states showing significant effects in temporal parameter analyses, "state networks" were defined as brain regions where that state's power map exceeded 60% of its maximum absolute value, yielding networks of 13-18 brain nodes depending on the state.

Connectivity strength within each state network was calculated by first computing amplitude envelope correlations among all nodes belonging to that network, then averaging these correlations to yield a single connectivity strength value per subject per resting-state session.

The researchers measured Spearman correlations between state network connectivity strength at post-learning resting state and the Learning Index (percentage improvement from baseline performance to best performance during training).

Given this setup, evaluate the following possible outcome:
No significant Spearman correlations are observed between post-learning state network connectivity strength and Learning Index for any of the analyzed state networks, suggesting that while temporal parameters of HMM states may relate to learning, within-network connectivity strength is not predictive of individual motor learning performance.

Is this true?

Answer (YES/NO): YES